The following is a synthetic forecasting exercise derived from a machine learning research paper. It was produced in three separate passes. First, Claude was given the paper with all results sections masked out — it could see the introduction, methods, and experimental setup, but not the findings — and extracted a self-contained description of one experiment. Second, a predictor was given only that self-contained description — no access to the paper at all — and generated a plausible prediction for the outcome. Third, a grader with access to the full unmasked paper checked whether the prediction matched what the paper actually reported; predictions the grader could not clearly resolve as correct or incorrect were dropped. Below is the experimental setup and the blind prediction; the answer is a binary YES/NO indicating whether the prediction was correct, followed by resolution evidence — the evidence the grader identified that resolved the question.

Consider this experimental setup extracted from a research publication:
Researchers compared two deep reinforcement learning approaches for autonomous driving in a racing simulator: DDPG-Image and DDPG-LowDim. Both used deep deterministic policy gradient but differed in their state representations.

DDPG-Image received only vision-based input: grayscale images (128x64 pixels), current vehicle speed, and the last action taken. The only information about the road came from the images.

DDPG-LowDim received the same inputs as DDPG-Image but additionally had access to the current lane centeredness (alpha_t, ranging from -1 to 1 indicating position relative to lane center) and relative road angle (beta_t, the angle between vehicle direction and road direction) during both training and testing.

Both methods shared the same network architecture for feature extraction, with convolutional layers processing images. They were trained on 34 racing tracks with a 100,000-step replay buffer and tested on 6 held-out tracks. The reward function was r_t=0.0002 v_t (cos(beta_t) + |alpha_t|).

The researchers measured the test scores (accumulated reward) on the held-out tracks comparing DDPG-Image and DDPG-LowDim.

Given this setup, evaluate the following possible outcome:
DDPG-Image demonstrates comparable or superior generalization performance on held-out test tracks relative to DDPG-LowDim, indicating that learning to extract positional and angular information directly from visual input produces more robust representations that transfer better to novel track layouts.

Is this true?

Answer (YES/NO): NO